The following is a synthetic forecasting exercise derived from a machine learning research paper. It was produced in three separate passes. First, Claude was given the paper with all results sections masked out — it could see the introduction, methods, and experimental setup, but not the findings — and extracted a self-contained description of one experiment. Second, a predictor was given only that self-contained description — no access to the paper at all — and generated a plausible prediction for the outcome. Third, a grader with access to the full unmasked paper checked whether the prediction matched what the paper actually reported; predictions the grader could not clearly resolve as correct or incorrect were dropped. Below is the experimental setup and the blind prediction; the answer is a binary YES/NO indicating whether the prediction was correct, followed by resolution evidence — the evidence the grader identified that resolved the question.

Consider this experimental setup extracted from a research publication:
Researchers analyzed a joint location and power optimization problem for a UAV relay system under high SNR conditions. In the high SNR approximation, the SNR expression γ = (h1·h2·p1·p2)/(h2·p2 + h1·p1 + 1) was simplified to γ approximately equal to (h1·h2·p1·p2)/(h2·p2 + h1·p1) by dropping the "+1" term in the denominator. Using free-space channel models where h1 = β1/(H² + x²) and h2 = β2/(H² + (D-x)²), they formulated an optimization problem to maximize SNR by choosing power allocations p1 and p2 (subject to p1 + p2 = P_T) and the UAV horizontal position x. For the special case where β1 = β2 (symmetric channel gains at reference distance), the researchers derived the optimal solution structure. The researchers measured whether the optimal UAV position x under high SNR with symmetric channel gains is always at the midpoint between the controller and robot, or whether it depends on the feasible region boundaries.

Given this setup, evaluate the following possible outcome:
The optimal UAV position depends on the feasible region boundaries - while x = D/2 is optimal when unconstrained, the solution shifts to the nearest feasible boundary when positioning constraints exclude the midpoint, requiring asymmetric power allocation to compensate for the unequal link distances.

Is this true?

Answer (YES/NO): YES